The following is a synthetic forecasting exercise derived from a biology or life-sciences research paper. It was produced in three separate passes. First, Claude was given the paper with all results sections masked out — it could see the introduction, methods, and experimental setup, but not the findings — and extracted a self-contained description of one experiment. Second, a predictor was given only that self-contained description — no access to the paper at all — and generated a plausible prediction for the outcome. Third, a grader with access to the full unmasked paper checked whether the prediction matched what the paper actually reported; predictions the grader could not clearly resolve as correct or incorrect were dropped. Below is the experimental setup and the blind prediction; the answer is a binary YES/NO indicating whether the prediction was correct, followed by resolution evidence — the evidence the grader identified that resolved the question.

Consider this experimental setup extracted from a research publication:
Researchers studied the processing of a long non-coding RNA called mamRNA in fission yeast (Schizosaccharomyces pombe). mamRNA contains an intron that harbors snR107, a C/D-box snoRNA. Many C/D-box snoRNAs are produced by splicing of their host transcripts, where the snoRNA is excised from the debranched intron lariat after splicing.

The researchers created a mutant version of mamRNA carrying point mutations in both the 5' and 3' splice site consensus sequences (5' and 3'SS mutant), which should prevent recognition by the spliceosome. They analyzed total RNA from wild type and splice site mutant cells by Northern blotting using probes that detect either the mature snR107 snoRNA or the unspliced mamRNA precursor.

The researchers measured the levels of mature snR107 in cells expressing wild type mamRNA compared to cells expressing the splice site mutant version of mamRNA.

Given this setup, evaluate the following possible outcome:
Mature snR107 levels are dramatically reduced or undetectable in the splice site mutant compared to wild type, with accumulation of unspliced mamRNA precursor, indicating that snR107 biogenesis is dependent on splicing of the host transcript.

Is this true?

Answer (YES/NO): YES